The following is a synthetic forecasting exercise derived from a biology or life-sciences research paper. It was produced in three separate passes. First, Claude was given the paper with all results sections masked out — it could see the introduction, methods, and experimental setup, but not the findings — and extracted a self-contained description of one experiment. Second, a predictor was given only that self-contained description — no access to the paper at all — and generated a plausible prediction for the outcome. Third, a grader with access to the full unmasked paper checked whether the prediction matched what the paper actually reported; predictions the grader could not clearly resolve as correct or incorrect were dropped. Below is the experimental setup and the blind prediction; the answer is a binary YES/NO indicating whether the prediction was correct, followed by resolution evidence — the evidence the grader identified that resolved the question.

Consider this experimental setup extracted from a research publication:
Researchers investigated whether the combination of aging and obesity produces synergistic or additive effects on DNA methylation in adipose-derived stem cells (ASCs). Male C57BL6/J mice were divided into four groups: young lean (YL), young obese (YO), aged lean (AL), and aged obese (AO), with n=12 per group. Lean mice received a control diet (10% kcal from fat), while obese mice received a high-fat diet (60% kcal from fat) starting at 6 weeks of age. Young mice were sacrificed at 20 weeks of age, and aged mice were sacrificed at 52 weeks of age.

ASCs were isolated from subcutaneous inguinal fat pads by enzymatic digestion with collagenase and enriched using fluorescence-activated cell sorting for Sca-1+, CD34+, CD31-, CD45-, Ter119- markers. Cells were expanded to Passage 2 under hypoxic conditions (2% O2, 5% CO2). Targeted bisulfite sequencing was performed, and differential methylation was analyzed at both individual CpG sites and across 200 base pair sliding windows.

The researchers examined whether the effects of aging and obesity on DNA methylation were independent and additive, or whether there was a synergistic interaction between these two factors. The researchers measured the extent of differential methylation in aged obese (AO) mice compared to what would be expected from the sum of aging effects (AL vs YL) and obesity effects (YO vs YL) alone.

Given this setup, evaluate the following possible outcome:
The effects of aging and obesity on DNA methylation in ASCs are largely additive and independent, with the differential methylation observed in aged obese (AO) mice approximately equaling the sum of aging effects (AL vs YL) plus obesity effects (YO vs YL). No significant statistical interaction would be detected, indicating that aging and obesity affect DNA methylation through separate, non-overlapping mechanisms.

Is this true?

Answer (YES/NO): NO